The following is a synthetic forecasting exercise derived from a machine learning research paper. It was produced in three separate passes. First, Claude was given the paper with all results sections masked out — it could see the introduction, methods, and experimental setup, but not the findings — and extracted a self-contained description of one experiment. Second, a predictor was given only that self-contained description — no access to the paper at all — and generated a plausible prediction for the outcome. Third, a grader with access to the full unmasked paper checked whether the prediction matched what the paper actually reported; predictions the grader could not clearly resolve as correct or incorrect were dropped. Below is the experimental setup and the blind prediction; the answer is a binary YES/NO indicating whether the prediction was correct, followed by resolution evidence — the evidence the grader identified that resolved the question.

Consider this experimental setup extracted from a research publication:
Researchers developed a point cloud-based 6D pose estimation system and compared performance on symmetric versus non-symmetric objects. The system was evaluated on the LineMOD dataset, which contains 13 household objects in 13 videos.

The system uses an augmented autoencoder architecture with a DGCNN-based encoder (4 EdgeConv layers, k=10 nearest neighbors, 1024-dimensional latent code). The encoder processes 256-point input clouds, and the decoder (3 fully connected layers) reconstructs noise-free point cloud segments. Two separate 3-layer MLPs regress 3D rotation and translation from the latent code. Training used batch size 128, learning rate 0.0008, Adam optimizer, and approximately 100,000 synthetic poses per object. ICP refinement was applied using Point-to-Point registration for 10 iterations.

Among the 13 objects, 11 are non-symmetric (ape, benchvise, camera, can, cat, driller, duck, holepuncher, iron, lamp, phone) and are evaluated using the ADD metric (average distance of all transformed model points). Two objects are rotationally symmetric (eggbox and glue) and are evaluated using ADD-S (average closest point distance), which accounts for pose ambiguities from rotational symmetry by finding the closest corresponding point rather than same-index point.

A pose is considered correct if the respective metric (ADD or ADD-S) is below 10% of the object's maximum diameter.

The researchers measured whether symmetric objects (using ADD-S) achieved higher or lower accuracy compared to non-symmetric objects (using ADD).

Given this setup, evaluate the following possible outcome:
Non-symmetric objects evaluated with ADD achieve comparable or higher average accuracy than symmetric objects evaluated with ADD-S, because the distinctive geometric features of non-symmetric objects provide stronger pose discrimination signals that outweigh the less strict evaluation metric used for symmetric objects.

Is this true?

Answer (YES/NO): NO